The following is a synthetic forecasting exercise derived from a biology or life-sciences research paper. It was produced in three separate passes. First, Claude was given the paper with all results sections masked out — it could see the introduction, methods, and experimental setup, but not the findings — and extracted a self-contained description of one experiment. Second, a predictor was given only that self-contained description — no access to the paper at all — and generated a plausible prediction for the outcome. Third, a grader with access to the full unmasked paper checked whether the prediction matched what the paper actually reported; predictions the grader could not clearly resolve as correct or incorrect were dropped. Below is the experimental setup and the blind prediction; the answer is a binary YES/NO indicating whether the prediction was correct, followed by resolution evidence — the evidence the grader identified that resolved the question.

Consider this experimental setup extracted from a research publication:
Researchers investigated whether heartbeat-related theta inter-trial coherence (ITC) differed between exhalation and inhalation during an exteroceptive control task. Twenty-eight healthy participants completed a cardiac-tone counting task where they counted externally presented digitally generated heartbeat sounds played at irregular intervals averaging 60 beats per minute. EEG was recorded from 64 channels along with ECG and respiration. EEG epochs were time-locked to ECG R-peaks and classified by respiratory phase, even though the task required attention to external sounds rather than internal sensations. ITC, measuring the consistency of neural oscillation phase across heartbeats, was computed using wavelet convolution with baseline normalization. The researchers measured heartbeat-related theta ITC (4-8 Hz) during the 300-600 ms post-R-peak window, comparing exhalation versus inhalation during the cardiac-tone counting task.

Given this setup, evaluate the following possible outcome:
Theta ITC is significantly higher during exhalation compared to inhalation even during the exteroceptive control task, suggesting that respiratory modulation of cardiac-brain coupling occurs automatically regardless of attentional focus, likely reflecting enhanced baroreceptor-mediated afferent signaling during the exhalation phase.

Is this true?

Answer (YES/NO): NO